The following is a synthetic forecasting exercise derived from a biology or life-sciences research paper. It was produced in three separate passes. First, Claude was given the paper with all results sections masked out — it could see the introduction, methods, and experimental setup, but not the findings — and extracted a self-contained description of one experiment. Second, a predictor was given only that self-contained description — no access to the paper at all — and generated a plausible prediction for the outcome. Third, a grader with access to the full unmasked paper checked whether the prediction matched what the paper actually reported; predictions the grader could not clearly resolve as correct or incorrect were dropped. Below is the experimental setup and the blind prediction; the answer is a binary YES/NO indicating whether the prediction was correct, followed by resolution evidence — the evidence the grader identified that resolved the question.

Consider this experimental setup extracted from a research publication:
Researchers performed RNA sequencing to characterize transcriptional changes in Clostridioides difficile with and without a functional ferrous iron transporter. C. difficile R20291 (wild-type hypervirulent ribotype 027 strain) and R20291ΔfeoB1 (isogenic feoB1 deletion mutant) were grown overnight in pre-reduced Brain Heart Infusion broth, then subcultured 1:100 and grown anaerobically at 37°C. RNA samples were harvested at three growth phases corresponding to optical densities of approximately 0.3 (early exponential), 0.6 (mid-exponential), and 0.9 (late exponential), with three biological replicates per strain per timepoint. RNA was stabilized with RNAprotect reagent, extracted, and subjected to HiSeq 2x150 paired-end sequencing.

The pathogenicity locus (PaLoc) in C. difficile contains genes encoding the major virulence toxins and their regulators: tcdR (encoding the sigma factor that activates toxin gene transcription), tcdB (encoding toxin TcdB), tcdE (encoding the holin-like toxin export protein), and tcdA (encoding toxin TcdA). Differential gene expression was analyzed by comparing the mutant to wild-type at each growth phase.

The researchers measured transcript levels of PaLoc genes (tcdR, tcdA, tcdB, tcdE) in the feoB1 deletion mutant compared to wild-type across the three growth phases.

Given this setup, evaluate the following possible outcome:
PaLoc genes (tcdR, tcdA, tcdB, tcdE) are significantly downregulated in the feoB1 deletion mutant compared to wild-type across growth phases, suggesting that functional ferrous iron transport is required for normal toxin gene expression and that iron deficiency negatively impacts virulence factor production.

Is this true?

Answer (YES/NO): YES